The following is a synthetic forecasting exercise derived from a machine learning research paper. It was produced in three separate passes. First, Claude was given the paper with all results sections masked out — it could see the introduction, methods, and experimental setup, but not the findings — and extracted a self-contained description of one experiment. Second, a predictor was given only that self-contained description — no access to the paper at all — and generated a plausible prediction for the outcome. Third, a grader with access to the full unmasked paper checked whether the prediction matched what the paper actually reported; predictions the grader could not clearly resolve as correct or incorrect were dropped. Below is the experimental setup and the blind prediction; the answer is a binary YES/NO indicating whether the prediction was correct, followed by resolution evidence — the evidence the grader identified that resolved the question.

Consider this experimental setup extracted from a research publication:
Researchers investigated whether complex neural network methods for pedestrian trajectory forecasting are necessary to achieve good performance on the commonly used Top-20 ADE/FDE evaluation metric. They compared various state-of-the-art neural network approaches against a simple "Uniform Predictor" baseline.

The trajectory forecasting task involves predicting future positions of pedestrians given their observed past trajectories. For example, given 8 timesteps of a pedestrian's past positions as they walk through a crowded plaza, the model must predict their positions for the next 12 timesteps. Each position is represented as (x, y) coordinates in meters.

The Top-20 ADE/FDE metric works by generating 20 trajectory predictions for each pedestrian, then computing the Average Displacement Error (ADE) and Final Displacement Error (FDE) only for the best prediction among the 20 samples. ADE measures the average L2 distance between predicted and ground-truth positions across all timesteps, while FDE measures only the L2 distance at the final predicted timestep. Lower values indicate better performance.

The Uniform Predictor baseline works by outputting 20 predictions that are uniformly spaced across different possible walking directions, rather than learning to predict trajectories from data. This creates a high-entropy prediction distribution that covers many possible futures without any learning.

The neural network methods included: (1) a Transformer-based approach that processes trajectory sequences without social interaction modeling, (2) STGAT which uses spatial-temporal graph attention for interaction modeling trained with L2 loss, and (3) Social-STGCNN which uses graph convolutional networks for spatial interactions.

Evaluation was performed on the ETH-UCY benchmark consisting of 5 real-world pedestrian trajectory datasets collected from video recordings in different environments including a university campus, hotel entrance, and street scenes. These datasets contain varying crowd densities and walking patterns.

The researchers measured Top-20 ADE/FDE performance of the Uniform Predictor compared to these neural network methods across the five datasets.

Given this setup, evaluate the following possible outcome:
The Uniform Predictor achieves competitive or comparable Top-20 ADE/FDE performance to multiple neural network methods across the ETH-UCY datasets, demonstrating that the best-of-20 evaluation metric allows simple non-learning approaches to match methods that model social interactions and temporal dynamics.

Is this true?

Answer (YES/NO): YES